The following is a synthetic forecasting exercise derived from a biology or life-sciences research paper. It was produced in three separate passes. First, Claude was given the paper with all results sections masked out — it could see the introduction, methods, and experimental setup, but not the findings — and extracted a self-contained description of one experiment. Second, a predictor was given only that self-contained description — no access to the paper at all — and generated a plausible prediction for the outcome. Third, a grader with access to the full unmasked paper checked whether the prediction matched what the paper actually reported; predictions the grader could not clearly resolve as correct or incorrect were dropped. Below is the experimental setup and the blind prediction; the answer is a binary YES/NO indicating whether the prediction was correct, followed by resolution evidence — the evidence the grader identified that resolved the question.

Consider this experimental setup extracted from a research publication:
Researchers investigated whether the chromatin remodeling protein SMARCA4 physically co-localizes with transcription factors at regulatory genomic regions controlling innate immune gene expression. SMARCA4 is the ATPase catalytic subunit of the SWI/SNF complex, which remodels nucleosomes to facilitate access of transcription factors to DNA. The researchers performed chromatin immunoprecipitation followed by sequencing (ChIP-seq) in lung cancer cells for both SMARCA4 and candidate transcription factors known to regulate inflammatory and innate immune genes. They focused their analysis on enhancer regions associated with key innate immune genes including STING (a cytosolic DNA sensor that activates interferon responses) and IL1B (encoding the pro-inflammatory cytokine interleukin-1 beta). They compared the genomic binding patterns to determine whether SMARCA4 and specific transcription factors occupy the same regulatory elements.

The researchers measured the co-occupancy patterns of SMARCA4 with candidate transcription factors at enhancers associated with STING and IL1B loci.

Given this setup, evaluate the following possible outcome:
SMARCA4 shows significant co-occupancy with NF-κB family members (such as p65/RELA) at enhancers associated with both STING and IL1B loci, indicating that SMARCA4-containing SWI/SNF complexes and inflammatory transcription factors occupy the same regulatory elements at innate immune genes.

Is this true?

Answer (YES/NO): YES